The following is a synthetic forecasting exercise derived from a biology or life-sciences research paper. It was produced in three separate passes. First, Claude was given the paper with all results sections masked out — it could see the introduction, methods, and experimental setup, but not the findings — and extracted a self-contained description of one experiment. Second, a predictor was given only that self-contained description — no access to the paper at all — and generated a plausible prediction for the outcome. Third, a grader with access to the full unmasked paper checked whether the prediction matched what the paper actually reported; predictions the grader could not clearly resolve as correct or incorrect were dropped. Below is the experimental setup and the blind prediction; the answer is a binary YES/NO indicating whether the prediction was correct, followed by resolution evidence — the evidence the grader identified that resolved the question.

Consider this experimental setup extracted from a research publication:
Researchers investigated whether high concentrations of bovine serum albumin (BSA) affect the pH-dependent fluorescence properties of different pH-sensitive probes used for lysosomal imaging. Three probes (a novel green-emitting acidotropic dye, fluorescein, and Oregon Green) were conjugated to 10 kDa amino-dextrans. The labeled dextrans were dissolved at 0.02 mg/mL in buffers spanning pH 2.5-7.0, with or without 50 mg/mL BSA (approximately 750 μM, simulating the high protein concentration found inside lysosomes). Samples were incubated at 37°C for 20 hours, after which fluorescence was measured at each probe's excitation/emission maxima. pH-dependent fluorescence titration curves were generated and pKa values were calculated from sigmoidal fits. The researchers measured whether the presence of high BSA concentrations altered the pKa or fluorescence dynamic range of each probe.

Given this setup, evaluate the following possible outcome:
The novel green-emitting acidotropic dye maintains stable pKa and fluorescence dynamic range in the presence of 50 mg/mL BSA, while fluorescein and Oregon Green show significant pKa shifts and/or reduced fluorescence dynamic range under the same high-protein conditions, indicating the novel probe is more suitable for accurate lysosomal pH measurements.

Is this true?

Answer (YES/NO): NO